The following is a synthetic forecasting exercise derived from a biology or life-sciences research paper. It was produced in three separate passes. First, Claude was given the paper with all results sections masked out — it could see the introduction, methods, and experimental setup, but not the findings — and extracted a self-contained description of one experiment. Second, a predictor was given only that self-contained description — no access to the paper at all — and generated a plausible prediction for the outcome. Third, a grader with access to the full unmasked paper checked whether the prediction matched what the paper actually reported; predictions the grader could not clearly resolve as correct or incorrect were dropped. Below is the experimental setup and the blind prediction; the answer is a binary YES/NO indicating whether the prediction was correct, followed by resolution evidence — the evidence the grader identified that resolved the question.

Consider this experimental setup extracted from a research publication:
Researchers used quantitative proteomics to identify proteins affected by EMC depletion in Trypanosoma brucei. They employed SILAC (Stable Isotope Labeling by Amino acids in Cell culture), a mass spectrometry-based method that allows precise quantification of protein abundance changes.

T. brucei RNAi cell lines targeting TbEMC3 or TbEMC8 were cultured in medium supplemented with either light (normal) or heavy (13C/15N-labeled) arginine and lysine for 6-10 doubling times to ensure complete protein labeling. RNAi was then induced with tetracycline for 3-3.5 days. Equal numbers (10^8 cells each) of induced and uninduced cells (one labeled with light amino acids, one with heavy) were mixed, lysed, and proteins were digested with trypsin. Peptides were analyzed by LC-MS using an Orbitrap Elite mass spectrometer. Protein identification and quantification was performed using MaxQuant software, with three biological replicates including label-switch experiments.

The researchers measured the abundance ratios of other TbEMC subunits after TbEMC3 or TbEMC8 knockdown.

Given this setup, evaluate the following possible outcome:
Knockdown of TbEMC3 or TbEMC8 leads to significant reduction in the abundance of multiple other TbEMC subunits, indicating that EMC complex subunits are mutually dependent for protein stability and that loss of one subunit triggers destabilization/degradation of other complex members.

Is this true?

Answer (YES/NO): NO